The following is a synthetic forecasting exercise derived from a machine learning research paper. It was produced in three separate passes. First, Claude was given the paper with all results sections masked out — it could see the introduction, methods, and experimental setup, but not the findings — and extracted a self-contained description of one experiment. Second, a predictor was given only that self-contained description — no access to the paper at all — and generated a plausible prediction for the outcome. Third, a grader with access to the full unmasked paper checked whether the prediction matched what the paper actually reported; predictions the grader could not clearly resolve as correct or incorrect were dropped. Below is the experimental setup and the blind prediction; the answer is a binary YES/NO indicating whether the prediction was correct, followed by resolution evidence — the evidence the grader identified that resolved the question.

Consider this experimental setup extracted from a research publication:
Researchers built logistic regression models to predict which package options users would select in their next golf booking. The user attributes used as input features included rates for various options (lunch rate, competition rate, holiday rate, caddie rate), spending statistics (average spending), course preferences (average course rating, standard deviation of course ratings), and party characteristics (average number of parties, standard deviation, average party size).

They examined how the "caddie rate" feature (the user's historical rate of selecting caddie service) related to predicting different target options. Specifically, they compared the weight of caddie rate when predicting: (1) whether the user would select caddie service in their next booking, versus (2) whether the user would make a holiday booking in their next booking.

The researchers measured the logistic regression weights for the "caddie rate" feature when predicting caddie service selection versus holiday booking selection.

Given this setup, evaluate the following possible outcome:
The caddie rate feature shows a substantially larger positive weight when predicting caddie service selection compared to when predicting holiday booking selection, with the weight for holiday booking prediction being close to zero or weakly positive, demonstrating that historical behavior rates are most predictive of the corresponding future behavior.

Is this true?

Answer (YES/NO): NO